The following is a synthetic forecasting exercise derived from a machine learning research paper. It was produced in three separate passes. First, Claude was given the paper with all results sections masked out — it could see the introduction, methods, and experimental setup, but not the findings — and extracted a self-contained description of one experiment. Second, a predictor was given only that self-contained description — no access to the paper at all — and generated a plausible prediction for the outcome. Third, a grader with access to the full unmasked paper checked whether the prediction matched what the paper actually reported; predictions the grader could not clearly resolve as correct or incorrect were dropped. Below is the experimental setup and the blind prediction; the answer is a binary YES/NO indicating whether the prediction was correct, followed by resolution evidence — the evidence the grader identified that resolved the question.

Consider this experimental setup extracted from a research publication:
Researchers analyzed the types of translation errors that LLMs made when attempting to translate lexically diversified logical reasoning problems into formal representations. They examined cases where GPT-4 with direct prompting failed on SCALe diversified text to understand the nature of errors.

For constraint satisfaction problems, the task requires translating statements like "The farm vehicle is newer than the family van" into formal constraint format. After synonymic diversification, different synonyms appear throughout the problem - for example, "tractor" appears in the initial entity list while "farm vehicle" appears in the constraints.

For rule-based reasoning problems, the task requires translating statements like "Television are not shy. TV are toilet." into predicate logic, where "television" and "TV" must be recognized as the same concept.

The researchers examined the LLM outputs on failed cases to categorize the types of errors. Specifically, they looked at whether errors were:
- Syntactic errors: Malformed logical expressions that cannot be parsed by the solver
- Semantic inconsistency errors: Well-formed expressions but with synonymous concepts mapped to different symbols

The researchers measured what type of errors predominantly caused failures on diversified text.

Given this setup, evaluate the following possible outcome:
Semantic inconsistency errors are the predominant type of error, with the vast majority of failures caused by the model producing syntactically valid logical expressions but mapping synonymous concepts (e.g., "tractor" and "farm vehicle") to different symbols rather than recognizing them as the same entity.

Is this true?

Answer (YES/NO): YES